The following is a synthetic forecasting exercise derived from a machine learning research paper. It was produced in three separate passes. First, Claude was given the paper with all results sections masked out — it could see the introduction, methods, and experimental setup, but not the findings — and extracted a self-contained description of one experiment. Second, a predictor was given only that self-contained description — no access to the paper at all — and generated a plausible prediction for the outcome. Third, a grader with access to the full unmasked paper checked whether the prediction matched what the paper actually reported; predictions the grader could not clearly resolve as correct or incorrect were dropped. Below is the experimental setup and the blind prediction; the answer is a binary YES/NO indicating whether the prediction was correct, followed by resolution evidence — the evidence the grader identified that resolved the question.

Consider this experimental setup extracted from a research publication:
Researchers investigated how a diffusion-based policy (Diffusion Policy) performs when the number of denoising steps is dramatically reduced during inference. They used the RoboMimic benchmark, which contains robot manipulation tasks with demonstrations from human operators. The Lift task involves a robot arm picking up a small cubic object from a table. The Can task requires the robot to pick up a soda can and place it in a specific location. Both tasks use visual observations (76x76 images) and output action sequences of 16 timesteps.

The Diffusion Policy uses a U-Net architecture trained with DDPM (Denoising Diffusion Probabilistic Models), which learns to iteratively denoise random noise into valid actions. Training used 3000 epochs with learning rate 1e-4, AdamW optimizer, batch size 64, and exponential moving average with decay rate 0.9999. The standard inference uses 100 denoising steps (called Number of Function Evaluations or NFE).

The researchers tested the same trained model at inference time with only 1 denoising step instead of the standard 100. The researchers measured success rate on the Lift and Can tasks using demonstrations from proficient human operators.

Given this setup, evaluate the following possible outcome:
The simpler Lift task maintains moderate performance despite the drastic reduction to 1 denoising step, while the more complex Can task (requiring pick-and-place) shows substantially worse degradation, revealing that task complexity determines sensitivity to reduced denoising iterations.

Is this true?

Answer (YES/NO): NO